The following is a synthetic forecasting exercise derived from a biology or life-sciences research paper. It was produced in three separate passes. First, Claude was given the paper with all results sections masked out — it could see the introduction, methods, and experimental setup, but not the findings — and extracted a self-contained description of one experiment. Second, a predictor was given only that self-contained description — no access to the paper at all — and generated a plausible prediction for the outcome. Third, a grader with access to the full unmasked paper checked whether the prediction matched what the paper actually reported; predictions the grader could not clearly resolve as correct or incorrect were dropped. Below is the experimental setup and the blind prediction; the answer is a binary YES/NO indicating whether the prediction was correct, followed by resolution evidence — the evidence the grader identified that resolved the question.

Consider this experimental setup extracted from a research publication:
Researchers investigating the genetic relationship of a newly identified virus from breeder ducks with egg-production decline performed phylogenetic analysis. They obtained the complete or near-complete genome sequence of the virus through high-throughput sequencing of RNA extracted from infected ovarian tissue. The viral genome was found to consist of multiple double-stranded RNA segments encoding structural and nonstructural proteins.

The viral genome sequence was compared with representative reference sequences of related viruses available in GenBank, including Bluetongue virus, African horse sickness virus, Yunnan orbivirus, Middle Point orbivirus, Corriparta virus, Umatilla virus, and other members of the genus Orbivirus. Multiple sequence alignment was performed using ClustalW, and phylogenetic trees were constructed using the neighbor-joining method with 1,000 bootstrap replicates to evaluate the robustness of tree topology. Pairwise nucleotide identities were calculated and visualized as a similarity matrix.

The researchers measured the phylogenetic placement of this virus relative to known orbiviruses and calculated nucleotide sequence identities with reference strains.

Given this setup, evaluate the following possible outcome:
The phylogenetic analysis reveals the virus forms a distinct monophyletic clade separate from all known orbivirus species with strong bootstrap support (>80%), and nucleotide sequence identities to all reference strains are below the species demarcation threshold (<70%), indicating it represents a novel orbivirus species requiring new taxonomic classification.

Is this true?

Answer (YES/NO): NO